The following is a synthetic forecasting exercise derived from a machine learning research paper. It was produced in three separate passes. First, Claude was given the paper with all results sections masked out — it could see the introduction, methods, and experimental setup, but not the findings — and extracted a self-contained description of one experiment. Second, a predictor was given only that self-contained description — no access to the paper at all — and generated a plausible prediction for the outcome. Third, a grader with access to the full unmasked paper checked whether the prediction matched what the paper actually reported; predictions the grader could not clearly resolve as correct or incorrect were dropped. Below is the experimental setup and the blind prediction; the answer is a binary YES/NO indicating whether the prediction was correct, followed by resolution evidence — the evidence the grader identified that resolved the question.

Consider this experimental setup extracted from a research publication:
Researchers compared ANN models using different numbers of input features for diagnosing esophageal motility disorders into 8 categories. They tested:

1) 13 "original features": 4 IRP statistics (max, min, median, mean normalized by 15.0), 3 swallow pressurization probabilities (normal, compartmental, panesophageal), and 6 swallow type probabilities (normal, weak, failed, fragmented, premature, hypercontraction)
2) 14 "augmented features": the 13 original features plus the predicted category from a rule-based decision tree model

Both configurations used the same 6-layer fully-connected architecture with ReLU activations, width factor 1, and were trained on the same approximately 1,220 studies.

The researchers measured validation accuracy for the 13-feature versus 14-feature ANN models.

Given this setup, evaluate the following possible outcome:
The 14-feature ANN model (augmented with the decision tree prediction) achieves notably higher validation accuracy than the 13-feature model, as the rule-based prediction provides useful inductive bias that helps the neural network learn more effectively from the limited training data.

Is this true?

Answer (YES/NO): NO